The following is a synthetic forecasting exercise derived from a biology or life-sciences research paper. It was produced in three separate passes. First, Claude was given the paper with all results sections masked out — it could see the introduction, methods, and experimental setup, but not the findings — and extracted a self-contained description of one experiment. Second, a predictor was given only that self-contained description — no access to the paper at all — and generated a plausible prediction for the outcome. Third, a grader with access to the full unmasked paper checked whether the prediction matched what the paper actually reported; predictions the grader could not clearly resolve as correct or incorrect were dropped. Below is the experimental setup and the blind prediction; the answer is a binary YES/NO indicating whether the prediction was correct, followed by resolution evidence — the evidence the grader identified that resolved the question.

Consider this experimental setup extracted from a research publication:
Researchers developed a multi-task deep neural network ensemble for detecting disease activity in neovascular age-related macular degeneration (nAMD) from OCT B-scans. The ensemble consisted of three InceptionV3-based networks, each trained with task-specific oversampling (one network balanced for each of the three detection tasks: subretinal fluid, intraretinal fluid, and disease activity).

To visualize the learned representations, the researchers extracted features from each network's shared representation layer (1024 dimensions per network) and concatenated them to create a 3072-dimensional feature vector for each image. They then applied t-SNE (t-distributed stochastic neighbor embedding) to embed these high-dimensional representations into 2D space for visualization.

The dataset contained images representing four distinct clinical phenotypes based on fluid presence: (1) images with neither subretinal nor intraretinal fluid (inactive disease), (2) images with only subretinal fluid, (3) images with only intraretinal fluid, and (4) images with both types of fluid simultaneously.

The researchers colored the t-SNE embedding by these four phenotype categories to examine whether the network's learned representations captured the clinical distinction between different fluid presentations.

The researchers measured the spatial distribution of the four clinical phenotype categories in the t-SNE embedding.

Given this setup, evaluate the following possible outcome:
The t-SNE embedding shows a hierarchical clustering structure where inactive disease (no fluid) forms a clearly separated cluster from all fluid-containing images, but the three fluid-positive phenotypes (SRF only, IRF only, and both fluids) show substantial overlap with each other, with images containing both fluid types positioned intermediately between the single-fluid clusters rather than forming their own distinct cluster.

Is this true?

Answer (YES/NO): NO